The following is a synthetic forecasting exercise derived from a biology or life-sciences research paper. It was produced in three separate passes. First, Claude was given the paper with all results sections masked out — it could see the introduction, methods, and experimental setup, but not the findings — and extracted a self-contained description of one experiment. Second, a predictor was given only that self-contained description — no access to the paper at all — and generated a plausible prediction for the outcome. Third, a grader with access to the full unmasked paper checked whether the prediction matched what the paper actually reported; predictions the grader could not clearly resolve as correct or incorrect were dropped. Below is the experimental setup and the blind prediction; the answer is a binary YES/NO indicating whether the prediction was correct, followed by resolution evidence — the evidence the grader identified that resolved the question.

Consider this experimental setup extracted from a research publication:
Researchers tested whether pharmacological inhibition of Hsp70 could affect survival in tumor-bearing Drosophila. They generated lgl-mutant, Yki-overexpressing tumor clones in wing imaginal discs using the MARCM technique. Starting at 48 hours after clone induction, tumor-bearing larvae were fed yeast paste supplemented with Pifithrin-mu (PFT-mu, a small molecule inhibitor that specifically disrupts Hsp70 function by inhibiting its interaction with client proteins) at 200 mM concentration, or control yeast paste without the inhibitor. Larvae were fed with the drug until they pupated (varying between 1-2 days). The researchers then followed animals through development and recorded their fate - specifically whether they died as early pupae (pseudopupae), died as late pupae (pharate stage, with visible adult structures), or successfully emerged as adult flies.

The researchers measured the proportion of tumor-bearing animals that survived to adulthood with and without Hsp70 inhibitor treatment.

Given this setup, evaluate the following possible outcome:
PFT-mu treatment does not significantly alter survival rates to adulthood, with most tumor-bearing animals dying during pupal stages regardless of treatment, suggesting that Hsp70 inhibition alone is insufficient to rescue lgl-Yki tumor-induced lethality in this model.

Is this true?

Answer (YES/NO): NO